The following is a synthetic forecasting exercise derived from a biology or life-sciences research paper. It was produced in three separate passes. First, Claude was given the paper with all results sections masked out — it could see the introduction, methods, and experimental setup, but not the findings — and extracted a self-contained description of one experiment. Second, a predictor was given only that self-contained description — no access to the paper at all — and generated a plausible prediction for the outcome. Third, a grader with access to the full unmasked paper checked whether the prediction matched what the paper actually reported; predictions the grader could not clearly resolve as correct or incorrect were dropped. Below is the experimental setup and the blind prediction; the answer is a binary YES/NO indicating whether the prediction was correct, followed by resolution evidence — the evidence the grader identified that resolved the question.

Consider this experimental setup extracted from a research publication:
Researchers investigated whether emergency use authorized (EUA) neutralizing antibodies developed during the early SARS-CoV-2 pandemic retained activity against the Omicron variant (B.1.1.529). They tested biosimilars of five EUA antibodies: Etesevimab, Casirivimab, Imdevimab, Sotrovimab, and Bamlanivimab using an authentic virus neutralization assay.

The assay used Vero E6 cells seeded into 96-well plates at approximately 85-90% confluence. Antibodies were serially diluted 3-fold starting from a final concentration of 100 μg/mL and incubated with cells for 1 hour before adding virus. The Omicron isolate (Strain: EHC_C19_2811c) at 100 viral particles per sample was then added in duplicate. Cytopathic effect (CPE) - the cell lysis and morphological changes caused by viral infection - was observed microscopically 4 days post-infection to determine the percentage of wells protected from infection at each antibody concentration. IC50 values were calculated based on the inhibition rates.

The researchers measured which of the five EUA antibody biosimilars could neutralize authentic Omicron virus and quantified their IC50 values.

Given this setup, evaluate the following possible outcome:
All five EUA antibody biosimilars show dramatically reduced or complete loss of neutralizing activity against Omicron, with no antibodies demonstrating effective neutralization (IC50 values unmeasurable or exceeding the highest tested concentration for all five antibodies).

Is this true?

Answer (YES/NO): NO